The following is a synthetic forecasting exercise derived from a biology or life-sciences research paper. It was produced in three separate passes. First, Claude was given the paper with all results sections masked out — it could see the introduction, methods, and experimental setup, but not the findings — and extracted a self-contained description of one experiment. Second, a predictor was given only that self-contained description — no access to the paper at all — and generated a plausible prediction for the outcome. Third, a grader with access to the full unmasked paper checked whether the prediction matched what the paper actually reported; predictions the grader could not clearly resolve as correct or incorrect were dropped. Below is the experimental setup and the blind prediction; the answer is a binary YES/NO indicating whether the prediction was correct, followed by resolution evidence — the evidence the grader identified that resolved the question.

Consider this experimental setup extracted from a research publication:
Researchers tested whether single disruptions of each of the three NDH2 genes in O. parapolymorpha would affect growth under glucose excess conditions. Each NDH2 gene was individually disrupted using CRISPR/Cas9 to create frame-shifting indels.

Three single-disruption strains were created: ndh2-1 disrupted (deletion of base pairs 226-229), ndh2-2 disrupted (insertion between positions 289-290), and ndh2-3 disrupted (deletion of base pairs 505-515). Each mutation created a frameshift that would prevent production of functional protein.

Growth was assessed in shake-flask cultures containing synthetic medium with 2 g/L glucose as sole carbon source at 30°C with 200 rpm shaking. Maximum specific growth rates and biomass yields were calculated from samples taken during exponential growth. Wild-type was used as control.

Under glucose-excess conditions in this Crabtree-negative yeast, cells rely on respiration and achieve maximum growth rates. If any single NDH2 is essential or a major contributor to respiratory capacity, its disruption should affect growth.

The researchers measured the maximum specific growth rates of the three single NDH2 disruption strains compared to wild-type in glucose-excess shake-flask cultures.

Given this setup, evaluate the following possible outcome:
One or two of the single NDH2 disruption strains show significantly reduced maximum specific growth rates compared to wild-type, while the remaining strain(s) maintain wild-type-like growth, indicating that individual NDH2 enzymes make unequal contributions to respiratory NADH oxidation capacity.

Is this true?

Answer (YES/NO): YES